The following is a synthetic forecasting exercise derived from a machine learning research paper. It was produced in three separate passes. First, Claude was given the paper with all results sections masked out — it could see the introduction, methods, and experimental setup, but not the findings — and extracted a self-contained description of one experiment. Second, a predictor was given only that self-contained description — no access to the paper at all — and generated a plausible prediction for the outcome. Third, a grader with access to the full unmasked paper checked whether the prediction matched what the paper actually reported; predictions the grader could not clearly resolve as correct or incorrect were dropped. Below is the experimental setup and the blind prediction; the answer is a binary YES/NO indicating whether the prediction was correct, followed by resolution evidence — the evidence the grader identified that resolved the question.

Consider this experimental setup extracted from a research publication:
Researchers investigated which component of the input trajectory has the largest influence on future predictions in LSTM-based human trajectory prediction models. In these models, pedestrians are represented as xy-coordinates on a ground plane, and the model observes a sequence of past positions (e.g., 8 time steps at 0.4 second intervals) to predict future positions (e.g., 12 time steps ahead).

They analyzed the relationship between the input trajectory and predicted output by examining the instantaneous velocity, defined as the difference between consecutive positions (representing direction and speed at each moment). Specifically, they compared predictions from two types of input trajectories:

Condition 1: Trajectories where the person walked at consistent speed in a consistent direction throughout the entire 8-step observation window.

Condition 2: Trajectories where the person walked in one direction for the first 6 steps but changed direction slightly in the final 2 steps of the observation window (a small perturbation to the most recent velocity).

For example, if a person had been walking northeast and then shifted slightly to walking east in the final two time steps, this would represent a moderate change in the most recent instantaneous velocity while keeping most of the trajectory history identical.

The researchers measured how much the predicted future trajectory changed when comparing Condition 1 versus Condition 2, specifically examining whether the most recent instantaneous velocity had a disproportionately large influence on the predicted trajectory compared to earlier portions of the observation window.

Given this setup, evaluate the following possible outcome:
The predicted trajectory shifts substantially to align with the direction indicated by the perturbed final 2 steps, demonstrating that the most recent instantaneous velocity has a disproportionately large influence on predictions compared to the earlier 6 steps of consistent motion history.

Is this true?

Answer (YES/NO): YES